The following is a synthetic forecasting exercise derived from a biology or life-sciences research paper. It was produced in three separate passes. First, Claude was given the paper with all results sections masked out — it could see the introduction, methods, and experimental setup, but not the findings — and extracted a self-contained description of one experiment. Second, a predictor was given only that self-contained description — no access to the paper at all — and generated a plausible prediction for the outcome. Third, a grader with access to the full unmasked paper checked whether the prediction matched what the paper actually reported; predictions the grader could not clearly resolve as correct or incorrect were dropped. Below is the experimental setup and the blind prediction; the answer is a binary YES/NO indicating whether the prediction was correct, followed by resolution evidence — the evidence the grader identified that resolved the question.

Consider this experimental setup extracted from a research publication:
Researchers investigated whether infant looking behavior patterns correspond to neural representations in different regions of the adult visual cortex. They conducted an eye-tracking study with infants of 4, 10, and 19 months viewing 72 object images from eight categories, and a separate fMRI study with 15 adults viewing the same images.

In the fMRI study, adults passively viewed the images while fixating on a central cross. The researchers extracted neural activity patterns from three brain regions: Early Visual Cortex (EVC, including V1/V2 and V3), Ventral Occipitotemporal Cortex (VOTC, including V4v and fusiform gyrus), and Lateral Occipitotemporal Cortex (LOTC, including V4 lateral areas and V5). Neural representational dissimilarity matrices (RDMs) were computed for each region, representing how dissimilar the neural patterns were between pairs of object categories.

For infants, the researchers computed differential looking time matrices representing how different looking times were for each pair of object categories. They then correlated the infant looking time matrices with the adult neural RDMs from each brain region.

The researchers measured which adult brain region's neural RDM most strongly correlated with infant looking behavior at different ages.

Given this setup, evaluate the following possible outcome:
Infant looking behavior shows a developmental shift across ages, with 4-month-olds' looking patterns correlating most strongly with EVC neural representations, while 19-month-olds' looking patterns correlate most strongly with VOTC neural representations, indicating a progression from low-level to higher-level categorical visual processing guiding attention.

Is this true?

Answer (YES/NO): NO